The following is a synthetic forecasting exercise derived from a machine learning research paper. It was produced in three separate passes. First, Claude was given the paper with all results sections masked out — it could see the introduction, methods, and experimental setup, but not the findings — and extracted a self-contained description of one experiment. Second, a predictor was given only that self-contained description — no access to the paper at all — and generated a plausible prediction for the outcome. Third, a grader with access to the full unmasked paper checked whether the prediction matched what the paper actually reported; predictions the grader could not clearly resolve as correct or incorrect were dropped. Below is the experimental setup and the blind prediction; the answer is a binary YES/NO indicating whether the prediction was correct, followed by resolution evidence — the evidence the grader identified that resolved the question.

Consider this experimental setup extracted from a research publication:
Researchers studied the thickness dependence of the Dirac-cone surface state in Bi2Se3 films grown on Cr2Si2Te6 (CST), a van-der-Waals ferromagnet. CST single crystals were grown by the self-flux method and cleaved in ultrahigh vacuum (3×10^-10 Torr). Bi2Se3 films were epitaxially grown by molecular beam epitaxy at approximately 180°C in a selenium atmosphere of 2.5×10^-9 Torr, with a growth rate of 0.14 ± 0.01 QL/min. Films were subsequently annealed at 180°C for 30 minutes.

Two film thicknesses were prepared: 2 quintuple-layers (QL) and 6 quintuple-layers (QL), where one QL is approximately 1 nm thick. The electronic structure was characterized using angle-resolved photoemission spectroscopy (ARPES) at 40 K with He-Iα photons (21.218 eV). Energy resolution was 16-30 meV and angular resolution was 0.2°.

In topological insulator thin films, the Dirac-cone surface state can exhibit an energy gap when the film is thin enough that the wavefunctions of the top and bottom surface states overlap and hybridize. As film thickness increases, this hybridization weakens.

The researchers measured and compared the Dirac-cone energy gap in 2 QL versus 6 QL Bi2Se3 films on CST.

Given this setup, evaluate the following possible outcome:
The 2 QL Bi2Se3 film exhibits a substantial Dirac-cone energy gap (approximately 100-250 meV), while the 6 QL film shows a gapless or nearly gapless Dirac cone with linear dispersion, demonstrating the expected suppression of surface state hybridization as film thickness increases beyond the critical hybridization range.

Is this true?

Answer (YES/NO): NO